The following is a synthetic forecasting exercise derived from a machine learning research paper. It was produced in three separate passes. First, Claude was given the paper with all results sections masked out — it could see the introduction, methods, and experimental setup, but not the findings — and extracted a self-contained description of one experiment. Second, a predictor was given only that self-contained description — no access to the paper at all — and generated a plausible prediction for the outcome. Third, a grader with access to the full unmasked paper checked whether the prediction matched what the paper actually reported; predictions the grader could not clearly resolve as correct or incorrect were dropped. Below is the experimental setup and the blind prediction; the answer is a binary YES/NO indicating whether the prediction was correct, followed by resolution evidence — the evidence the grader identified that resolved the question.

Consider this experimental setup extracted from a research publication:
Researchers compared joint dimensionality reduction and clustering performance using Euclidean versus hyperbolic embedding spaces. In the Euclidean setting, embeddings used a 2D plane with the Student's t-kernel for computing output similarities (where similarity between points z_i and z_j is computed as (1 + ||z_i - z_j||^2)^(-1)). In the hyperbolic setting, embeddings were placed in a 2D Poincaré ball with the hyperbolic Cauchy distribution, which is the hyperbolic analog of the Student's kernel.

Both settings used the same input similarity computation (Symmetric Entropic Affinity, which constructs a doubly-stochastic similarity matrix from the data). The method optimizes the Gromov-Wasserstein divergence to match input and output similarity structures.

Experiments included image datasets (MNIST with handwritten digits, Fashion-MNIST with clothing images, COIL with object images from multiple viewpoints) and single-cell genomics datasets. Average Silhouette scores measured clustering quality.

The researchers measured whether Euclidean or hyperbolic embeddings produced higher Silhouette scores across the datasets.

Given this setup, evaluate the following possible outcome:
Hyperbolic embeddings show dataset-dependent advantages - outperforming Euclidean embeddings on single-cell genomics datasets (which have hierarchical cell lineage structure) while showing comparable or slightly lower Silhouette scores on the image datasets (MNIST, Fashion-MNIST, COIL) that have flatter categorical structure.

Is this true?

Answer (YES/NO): NO